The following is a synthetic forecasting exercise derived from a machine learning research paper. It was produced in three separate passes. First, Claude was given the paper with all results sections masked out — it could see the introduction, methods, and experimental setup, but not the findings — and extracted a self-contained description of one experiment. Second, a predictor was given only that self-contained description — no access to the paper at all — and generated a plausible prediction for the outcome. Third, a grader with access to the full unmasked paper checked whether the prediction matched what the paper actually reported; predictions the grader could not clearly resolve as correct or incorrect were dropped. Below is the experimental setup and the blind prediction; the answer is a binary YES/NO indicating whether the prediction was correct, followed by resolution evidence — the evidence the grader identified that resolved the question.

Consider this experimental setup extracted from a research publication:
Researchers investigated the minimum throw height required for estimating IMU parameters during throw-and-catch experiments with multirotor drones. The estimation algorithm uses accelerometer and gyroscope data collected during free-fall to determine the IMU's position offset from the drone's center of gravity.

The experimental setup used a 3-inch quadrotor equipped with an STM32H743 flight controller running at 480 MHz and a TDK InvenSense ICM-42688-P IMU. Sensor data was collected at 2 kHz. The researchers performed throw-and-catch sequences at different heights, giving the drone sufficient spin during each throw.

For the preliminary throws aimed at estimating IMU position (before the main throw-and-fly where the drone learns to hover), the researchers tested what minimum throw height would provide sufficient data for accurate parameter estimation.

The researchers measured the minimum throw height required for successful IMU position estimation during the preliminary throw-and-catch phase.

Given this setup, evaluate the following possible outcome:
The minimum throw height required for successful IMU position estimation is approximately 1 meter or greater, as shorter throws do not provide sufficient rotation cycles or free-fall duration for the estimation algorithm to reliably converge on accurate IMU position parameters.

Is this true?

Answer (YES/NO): YES